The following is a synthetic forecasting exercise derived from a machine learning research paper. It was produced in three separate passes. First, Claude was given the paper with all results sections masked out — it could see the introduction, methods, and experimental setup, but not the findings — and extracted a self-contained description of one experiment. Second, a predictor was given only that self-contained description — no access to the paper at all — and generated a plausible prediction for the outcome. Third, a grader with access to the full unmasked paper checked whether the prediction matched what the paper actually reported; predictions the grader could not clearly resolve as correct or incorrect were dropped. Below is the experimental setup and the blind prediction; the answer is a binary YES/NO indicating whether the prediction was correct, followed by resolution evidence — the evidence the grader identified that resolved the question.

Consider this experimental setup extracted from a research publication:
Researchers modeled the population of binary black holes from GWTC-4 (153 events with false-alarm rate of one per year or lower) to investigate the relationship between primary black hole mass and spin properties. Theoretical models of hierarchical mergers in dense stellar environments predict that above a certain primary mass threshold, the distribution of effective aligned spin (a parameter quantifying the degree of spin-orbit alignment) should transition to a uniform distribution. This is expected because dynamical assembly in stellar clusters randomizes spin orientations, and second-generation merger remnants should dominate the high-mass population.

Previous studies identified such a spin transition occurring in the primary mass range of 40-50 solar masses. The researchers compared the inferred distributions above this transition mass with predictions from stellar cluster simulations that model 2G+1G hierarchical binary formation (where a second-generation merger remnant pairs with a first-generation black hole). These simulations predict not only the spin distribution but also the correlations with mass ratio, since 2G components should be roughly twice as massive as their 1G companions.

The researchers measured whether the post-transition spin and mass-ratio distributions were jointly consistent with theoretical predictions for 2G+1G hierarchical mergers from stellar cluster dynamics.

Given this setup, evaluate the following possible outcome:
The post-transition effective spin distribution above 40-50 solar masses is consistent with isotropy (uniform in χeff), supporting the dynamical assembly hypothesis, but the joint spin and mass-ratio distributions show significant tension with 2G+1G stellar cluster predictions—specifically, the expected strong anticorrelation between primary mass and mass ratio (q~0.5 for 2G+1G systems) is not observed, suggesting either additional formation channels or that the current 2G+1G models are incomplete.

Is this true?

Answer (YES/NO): YES